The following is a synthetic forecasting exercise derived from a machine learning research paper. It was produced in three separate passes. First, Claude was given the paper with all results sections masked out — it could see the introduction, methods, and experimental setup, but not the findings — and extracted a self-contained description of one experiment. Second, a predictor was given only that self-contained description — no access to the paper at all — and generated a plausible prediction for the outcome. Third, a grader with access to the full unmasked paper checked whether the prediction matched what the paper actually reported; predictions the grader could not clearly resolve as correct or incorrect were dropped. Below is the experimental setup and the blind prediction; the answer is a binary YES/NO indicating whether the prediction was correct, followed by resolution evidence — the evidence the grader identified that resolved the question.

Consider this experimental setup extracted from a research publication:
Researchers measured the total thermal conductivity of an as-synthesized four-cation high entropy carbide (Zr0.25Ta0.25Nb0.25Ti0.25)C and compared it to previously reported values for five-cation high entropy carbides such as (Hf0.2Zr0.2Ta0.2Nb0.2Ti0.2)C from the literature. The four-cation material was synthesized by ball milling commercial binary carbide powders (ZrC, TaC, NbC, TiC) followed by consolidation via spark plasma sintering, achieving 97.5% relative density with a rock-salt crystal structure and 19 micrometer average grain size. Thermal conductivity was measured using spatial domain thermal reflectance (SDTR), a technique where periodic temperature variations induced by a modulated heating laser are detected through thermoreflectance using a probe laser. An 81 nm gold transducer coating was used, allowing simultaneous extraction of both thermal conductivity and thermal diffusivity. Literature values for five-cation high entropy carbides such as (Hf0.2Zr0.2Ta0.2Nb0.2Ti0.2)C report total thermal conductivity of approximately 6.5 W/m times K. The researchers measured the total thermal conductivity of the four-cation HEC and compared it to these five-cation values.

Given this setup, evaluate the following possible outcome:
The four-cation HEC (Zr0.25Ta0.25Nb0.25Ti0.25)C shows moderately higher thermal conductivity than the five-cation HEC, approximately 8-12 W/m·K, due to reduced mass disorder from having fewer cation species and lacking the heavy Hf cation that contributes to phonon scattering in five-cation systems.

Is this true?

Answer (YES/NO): YES